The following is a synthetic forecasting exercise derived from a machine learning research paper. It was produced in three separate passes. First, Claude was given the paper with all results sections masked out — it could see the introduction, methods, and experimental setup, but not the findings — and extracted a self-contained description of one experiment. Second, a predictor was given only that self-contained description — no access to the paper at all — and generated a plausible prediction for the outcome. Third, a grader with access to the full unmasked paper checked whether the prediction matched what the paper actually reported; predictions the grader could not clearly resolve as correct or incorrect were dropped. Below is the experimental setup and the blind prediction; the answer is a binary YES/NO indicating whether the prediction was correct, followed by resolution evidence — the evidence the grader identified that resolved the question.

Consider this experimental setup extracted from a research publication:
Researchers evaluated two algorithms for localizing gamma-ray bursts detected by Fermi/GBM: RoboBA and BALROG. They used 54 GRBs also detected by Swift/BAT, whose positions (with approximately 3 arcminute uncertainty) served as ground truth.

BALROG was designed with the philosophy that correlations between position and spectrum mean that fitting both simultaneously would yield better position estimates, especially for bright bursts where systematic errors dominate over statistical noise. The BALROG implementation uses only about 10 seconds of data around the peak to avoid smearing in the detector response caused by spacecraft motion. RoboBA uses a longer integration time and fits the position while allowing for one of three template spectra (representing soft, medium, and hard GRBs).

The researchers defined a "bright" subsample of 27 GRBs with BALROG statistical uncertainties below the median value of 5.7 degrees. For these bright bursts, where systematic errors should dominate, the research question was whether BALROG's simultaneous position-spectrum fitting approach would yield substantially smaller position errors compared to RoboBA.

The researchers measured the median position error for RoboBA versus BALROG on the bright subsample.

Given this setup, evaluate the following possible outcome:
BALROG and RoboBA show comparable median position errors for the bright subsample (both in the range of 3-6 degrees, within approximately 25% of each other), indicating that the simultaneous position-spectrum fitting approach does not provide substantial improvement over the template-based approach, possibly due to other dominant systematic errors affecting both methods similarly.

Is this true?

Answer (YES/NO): NO